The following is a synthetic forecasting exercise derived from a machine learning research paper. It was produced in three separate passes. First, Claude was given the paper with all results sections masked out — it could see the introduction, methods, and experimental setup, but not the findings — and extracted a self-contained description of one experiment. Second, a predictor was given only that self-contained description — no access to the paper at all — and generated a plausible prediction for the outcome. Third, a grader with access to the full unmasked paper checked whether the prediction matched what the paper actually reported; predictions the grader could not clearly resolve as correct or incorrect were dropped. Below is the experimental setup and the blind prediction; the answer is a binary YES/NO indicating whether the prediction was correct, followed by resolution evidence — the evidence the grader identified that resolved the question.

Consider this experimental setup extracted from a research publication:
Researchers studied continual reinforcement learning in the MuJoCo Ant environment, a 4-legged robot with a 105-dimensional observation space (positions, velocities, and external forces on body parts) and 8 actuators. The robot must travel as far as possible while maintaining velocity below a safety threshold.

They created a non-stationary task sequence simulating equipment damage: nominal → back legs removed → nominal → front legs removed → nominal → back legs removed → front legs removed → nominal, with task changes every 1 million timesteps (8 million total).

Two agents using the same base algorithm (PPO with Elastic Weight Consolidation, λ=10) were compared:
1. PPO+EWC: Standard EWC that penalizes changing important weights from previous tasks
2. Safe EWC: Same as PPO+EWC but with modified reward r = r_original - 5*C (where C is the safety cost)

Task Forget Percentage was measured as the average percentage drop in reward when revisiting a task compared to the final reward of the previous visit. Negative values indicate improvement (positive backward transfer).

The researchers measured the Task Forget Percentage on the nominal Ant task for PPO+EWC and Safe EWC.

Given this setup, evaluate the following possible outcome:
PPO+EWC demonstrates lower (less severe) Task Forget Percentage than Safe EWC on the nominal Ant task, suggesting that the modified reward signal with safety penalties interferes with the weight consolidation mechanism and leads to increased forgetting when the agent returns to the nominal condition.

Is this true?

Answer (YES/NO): NO